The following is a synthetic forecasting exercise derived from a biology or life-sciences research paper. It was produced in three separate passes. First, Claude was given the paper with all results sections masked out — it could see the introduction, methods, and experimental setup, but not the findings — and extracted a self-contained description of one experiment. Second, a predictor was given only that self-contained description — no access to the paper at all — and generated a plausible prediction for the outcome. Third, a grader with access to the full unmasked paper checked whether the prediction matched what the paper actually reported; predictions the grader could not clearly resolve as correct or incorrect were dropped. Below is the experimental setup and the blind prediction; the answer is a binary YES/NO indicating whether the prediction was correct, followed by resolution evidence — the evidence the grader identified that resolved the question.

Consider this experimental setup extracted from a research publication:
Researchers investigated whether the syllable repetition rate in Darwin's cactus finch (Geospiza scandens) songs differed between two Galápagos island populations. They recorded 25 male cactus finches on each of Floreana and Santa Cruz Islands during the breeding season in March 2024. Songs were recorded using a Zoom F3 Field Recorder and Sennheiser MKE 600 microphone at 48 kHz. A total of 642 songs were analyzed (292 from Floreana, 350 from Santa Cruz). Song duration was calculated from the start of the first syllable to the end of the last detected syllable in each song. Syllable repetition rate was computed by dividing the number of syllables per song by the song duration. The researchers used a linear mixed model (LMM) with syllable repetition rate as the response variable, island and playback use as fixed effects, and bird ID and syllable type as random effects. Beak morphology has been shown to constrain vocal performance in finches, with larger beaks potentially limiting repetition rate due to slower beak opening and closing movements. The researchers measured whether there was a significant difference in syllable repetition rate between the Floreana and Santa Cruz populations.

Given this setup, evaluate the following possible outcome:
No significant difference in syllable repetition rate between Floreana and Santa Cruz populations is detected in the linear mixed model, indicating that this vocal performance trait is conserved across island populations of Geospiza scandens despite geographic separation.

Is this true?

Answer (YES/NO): YES